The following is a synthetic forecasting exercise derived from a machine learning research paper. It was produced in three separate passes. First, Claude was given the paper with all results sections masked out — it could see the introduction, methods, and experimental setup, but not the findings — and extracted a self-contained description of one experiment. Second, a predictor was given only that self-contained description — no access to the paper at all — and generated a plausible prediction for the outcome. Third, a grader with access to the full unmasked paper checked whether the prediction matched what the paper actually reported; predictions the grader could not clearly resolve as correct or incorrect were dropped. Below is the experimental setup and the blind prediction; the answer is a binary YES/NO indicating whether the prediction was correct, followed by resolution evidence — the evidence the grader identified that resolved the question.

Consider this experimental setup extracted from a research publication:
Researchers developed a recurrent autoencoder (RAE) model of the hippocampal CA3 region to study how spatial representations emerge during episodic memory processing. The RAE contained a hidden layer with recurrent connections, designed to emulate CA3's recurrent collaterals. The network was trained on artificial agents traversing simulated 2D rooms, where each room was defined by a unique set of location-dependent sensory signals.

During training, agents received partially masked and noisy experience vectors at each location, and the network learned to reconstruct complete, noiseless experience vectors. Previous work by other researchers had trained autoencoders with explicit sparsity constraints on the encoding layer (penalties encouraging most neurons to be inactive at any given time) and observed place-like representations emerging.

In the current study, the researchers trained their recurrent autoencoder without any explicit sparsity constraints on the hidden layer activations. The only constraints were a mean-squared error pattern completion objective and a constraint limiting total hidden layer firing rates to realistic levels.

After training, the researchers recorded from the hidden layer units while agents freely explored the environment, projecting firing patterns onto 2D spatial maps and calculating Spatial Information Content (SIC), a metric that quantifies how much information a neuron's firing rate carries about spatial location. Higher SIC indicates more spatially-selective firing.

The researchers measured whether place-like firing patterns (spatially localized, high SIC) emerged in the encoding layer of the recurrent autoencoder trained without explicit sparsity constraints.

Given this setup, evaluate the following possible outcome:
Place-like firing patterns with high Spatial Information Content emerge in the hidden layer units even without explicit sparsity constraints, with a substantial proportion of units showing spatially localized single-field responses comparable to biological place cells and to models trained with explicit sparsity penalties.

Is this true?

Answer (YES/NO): YES